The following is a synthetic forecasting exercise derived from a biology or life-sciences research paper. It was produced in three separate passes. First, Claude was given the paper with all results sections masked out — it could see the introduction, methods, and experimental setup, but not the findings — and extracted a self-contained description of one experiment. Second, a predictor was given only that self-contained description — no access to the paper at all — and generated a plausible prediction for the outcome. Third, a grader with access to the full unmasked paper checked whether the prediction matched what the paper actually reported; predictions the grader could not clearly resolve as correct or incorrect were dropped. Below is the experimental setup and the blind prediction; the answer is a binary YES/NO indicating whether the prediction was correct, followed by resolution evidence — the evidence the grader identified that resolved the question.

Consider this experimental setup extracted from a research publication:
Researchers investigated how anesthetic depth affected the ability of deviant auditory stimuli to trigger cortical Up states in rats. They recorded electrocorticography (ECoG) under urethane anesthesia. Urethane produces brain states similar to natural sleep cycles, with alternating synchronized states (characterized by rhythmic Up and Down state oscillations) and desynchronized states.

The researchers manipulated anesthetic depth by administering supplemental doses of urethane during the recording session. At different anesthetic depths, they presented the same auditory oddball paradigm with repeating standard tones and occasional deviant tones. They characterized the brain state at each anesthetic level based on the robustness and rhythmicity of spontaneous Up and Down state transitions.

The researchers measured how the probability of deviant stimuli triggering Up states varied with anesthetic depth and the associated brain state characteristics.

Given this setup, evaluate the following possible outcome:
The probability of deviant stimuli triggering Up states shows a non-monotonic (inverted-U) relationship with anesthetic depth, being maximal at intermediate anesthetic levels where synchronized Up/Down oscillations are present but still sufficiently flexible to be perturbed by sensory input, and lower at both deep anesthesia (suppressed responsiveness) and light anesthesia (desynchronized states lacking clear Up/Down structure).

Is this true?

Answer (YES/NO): NO